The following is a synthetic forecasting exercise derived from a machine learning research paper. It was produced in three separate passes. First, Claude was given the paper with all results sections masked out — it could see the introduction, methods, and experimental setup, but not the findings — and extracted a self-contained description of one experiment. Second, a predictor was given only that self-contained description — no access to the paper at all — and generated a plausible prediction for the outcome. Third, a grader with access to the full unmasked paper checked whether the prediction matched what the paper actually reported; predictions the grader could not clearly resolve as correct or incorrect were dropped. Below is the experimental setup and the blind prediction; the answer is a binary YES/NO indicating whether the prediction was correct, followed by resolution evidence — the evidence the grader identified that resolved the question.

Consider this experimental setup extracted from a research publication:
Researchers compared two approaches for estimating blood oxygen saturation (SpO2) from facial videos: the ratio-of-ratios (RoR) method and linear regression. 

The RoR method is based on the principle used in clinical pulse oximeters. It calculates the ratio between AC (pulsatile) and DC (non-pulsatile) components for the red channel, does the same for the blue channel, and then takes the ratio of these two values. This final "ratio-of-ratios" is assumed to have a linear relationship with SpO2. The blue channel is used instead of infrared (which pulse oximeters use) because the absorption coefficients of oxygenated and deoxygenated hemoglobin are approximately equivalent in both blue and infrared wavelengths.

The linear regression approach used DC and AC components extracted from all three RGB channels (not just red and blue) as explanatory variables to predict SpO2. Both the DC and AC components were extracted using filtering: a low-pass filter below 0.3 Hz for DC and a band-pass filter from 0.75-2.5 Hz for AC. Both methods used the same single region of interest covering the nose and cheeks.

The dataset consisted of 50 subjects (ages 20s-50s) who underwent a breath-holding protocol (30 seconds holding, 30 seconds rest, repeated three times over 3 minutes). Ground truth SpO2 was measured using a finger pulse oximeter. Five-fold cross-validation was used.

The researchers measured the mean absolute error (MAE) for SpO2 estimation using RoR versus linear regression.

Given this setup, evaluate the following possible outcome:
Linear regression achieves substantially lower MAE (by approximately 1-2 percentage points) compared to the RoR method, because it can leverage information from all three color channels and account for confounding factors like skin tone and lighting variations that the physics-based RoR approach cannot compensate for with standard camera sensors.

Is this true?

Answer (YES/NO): NO